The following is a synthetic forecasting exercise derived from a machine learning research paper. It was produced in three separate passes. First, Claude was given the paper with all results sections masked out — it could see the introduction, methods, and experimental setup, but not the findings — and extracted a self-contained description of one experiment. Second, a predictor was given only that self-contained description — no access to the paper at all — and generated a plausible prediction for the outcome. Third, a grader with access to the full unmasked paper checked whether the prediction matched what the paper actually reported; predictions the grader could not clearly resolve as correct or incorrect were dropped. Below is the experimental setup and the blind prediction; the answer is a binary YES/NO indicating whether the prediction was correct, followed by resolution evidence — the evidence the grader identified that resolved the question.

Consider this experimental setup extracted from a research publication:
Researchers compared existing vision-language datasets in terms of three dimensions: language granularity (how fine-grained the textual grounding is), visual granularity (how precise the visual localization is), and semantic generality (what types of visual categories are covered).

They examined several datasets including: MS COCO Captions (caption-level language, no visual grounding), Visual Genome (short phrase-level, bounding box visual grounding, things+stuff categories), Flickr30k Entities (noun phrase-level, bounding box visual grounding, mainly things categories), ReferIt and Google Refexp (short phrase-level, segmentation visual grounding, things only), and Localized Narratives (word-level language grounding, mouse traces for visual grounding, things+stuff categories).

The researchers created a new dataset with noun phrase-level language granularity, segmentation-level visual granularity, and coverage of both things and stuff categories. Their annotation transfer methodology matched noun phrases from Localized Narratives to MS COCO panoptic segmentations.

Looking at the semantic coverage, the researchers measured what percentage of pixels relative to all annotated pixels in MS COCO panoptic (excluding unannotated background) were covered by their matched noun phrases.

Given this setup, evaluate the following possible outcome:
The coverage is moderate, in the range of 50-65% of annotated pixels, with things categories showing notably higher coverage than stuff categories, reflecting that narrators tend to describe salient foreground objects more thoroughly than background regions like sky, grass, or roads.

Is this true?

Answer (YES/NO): NO